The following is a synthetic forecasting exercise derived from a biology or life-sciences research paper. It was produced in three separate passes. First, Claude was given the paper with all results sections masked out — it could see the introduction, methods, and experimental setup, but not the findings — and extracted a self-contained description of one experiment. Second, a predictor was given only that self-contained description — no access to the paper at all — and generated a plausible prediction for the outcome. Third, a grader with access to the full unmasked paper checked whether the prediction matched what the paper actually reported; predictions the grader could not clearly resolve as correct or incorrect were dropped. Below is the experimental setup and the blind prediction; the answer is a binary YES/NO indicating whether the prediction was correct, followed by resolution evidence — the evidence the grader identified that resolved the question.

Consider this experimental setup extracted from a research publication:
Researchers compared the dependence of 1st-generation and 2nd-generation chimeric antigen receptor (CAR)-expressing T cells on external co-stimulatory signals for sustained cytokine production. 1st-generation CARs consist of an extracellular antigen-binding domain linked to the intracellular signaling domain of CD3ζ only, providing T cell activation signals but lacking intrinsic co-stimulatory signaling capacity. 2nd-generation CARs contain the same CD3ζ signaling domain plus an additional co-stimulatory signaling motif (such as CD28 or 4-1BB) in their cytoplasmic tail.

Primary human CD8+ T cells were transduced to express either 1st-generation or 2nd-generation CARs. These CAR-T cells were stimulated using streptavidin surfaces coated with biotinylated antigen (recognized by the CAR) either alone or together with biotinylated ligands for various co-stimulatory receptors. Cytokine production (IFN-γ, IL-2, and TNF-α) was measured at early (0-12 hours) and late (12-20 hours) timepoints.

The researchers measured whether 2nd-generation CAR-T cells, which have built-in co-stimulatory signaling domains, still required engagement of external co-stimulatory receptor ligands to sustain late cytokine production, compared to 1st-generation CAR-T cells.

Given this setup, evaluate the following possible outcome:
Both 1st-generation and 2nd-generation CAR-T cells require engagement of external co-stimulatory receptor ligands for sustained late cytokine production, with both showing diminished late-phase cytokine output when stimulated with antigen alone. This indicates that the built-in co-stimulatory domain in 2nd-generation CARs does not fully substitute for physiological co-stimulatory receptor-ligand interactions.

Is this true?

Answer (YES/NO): NO